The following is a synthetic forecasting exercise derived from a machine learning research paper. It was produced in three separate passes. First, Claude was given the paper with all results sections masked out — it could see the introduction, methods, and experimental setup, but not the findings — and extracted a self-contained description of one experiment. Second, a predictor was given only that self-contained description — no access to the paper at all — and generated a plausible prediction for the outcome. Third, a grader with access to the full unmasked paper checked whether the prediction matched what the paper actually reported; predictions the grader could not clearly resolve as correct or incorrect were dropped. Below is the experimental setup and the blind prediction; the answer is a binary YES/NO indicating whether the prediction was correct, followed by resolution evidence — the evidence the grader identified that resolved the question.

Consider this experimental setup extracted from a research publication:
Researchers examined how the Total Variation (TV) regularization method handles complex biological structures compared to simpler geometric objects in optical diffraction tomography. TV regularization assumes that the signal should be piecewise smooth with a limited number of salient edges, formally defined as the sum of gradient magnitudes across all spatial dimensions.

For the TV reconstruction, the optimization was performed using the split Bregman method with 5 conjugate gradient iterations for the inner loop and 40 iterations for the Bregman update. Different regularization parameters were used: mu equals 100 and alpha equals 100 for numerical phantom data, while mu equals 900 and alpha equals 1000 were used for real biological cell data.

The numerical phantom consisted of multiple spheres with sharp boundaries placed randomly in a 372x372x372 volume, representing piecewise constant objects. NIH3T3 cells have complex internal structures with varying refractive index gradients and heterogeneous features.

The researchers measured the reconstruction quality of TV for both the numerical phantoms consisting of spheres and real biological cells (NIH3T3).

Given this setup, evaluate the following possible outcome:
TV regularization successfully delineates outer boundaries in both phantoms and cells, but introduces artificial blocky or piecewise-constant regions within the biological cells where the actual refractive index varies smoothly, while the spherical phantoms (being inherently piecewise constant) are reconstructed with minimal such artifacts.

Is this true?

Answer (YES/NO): NO